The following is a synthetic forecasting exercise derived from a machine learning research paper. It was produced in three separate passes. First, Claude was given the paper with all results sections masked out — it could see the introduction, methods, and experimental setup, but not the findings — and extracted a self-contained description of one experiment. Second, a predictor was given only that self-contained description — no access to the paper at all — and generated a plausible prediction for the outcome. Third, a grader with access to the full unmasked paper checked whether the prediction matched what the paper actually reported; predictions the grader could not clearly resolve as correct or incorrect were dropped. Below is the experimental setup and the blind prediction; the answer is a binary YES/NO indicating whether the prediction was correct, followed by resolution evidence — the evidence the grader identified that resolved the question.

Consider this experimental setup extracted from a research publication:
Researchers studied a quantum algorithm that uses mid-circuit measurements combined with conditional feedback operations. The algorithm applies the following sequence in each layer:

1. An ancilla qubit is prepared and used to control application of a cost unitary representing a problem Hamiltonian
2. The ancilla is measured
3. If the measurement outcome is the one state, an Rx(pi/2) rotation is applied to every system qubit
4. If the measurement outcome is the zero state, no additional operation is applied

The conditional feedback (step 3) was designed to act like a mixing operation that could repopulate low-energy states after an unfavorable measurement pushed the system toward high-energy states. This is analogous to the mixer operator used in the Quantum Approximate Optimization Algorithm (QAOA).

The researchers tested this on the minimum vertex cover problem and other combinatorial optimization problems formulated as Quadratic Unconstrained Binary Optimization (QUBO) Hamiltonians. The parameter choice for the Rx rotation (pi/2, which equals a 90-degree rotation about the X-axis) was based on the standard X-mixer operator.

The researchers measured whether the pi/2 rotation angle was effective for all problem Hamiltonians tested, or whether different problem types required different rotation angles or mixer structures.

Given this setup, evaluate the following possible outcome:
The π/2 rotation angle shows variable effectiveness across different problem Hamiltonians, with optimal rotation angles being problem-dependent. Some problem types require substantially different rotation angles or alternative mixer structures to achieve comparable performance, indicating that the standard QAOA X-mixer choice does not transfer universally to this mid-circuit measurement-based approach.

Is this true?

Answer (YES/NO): NO